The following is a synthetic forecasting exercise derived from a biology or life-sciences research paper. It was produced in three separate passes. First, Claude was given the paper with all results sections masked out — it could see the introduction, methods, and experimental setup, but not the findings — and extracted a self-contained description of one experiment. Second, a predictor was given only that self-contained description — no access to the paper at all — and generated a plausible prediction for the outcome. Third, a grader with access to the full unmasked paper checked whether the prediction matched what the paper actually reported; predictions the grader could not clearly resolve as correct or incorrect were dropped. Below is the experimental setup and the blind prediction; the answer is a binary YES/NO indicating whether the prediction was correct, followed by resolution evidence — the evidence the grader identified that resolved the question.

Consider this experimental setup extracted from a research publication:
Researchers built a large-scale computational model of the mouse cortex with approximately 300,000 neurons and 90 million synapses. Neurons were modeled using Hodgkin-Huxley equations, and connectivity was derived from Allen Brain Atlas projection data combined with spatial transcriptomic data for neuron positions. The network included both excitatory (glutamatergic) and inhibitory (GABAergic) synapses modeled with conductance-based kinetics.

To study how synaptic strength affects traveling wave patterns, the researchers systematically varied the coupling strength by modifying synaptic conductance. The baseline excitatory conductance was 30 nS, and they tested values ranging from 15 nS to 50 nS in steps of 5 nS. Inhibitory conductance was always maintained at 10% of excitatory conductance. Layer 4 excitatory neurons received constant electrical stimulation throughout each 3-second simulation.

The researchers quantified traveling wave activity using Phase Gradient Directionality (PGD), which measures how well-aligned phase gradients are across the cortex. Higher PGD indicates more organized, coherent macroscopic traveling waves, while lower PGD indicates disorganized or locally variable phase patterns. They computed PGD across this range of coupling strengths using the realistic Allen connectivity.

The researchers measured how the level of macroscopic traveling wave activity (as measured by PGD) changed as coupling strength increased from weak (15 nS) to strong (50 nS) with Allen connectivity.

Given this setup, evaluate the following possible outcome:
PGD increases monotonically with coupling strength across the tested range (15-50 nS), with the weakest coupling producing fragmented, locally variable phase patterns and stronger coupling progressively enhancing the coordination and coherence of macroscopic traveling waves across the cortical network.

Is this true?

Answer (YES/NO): NO